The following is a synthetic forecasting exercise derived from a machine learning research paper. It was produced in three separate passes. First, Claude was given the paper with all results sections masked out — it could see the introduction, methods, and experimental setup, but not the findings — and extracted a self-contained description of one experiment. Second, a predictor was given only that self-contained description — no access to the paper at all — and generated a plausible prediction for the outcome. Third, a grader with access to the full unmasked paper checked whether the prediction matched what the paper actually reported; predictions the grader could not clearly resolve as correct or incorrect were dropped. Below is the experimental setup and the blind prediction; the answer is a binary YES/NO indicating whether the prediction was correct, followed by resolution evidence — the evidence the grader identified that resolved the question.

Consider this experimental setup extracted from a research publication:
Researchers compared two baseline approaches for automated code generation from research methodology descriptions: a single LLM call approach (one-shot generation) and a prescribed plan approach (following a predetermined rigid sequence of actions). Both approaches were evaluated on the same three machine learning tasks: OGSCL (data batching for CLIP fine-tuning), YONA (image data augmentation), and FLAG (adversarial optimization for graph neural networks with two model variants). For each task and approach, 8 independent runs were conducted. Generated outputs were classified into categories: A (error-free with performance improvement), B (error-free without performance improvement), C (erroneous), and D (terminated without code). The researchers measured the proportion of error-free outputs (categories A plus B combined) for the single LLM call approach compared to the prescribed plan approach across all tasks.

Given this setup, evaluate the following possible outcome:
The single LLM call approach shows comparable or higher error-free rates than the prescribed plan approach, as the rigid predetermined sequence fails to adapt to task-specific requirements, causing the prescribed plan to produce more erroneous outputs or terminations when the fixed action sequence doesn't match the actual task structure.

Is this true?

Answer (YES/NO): NO